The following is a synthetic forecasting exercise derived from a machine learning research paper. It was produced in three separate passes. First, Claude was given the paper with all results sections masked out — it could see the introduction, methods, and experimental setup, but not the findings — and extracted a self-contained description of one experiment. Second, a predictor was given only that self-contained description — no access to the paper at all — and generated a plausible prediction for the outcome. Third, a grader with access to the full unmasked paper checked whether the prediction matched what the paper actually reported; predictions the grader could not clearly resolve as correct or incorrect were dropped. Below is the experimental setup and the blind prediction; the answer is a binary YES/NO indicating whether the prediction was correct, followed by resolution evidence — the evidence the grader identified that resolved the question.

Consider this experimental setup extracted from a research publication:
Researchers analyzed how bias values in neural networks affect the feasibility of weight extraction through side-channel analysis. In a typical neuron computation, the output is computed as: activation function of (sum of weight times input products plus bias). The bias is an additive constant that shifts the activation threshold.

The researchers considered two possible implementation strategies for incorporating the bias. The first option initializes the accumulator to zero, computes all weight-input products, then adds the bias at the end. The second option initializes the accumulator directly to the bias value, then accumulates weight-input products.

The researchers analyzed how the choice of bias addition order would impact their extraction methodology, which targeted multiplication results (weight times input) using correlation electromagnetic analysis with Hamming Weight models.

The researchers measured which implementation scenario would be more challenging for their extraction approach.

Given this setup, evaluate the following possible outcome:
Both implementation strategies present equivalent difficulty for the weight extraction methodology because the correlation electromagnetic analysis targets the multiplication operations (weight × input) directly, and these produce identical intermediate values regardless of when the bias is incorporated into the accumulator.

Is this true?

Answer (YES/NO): NO